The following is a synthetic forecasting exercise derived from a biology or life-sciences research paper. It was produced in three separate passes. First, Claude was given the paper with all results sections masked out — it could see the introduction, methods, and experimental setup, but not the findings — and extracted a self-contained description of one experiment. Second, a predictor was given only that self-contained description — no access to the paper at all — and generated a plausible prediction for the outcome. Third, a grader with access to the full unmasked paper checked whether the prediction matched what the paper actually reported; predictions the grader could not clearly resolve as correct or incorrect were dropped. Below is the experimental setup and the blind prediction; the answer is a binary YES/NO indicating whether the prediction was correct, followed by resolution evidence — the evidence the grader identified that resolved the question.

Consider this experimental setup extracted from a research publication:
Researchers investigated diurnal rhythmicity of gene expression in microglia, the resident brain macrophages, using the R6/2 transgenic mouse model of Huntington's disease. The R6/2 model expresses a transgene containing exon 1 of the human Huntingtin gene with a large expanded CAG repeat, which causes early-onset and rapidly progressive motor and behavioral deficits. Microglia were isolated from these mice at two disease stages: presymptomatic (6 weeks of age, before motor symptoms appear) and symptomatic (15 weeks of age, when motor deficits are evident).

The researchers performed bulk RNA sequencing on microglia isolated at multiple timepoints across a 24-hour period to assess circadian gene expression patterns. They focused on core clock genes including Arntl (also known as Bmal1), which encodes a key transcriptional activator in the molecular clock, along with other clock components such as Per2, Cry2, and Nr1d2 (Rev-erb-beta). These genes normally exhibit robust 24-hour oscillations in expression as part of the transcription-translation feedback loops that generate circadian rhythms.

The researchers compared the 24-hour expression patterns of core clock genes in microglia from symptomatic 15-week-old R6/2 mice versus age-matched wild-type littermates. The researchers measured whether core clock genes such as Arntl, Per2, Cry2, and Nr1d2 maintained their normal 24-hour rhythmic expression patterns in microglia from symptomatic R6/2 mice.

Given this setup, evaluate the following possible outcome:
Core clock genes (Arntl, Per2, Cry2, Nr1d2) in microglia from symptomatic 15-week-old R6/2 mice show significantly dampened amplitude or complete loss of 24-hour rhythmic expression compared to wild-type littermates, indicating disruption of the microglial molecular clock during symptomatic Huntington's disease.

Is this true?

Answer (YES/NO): YES